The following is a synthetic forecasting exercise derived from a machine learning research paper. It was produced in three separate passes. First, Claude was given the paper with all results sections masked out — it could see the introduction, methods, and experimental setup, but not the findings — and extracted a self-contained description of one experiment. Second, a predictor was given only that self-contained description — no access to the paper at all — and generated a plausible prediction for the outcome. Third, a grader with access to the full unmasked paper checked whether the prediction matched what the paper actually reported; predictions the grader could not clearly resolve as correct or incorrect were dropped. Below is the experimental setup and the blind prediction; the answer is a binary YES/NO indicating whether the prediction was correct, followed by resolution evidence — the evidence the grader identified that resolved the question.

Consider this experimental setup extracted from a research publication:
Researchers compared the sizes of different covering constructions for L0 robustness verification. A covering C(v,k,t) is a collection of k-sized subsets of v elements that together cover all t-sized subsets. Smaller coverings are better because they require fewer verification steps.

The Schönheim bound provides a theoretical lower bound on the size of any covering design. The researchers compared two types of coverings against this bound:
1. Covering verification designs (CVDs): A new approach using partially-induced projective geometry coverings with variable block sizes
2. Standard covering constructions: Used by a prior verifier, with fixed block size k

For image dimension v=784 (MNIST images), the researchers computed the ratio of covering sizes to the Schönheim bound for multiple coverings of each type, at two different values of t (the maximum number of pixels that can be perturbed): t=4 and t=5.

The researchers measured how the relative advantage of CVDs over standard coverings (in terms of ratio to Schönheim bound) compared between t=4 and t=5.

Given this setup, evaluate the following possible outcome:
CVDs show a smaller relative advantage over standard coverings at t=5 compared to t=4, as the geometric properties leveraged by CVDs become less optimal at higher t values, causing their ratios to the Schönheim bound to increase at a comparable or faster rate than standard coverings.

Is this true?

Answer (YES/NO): NO